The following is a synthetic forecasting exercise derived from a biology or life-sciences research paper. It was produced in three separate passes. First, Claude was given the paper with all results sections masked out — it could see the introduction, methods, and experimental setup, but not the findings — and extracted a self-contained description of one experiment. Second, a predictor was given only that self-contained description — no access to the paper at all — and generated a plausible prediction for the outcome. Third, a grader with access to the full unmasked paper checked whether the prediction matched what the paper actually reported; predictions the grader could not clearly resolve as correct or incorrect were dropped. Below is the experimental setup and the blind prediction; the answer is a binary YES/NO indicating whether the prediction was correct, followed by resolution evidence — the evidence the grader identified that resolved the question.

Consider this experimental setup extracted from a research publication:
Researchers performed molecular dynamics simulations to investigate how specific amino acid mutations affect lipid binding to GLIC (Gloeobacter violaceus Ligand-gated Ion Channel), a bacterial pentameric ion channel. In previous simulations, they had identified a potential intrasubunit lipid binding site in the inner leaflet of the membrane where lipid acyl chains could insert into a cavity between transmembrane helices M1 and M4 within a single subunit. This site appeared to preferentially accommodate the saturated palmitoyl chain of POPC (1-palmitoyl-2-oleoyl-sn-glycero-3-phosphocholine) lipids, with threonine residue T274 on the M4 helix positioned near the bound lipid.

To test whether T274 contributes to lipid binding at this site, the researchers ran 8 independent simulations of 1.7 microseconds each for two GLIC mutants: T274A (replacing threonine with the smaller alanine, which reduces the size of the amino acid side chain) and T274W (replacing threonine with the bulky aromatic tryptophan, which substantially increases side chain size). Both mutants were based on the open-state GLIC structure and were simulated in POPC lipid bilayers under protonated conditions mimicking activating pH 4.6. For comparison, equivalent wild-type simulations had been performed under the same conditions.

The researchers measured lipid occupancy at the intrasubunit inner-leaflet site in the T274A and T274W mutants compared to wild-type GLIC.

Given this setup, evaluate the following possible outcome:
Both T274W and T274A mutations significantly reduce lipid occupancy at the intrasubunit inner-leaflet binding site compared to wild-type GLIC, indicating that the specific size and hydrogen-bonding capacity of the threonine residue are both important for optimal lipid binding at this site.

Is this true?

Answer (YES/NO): NO